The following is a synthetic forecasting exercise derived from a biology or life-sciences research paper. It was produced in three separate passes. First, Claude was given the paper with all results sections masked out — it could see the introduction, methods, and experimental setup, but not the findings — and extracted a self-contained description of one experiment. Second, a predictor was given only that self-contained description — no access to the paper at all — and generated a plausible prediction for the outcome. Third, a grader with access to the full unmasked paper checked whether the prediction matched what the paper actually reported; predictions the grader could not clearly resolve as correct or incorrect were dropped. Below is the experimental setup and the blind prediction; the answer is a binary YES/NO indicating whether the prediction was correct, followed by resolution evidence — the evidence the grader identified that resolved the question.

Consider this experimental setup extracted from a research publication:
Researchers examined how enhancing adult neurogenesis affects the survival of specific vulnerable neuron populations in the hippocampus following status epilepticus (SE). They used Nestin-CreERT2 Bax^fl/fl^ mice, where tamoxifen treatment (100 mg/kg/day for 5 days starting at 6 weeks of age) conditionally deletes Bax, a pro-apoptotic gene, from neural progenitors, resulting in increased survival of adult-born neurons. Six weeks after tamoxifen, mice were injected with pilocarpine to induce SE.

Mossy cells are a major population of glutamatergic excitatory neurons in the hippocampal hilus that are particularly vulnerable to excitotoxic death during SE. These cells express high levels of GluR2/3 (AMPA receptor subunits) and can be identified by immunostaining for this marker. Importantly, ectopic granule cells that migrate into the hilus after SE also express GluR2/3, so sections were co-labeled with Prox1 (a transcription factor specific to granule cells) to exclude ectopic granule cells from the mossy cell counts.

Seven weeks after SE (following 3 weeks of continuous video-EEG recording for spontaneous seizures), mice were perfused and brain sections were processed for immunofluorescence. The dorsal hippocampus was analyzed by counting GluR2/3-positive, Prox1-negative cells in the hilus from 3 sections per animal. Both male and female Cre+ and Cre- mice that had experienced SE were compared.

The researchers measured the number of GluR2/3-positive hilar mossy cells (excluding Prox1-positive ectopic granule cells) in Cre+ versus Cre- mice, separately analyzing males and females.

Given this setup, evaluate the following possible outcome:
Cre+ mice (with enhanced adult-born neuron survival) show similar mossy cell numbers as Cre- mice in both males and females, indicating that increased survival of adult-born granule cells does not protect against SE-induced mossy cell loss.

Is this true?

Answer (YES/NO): NO